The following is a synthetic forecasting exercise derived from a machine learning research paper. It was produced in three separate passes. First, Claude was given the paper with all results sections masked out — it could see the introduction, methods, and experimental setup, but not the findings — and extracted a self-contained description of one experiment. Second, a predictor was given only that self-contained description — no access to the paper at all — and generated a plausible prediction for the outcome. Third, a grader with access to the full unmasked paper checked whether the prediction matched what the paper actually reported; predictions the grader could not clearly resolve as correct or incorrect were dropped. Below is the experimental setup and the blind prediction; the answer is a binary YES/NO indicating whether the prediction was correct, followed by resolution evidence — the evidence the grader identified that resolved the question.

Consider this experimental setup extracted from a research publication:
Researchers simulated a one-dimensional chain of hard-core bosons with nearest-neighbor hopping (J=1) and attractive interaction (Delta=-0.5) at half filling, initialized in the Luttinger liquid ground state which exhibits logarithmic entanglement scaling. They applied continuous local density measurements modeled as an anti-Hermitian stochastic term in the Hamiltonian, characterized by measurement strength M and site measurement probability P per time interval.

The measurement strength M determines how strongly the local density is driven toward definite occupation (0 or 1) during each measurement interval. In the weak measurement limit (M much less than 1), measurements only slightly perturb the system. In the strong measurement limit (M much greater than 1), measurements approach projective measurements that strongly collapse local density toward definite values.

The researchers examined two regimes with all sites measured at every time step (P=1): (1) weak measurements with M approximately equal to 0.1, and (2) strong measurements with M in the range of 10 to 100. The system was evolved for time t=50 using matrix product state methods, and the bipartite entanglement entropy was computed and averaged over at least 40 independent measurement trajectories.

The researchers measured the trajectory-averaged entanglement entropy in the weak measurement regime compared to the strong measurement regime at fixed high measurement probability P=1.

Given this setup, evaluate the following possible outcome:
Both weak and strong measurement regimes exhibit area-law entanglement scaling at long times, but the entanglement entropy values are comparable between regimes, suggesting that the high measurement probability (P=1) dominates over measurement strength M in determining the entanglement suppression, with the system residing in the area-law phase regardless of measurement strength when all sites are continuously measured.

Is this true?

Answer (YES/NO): NO